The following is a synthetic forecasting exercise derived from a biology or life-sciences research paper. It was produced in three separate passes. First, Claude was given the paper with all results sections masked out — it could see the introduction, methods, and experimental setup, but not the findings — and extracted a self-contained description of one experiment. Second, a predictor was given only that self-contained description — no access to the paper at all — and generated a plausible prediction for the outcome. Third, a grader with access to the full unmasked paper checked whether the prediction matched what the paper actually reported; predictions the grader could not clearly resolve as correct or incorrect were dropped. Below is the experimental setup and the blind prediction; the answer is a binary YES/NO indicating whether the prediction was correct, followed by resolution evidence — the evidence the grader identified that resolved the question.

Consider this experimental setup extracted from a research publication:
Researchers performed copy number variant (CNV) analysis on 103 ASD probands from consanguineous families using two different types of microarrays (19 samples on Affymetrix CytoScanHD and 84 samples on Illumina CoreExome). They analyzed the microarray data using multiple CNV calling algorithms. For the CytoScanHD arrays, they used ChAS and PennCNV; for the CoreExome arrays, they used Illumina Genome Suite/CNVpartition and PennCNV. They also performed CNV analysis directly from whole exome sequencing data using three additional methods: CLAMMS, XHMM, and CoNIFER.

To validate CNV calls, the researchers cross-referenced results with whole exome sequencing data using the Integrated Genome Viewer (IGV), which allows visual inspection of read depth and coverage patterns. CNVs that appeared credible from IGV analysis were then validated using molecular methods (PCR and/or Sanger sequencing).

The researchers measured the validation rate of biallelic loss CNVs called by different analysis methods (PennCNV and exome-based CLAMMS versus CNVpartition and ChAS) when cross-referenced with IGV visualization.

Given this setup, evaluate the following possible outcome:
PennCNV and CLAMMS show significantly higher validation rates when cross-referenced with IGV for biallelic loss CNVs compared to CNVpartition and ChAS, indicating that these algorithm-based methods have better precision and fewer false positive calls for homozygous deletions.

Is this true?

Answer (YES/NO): NO